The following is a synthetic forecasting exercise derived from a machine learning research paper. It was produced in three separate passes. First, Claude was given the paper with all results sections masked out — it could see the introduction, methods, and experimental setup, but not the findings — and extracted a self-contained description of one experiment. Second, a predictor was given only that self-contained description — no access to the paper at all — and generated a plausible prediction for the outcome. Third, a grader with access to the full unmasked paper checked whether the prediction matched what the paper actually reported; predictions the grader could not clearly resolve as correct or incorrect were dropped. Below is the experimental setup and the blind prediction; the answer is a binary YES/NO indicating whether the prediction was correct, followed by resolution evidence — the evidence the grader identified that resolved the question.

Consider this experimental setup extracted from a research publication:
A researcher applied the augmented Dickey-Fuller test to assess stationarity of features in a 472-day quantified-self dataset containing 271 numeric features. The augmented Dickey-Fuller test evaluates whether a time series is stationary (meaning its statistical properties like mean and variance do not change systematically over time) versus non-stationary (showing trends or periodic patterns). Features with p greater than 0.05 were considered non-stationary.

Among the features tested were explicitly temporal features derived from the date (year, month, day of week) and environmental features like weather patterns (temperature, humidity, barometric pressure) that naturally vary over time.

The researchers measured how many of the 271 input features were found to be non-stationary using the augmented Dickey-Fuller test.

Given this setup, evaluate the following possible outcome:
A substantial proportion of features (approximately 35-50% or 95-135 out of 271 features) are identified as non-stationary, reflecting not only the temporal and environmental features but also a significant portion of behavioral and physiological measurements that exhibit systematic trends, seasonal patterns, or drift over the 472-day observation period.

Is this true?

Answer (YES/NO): NO